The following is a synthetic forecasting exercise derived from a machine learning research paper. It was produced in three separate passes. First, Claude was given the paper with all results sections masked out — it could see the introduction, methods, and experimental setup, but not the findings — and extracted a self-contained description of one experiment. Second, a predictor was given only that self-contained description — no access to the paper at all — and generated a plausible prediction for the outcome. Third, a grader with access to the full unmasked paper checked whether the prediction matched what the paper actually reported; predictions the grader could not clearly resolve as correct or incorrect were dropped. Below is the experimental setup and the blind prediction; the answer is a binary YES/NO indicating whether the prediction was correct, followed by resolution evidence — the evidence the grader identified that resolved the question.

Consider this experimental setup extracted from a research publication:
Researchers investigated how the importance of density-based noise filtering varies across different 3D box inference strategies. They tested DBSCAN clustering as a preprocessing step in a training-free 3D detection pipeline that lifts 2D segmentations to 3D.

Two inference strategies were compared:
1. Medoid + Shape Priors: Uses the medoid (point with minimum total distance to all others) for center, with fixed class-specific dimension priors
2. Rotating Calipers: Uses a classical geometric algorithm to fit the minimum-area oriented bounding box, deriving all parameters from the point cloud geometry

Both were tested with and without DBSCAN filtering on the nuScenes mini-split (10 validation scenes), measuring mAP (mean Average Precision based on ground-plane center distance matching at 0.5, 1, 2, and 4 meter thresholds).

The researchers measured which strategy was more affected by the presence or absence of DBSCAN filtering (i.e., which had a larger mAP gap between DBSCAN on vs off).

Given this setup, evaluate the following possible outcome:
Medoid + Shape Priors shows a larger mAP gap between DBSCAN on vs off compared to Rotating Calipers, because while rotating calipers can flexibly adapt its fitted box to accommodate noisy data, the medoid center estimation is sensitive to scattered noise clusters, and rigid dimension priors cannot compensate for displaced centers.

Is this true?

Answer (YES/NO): NO